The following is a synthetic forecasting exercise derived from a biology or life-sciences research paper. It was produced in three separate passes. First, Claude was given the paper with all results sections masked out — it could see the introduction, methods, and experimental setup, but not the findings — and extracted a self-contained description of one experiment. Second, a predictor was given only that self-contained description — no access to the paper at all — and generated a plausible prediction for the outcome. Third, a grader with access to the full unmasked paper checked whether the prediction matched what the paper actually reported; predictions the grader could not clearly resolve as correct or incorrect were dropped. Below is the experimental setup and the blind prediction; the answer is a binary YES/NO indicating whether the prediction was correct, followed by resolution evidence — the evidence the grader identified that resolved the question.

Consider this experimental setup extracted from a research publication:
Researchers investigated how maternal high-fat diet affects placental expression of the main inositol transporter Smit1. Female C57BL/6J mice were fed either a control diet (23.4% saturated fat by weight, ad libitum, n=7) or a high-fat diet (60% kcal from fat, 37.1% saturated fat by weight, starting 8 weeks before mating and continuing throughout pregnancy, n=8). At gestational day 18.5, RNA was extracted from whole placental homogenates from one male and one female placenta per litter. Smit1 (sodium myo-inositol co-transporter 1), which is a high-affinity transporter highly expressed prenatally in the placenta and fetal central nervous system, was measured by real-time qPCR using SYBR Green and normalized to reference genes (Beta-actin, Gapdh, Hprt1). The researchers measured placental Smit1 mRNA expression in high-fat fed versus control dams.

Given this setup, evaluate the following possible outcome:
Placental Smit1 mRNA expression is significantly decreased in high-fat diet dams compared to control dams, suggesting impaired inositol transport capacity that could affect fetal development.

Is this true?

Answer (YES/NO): NO